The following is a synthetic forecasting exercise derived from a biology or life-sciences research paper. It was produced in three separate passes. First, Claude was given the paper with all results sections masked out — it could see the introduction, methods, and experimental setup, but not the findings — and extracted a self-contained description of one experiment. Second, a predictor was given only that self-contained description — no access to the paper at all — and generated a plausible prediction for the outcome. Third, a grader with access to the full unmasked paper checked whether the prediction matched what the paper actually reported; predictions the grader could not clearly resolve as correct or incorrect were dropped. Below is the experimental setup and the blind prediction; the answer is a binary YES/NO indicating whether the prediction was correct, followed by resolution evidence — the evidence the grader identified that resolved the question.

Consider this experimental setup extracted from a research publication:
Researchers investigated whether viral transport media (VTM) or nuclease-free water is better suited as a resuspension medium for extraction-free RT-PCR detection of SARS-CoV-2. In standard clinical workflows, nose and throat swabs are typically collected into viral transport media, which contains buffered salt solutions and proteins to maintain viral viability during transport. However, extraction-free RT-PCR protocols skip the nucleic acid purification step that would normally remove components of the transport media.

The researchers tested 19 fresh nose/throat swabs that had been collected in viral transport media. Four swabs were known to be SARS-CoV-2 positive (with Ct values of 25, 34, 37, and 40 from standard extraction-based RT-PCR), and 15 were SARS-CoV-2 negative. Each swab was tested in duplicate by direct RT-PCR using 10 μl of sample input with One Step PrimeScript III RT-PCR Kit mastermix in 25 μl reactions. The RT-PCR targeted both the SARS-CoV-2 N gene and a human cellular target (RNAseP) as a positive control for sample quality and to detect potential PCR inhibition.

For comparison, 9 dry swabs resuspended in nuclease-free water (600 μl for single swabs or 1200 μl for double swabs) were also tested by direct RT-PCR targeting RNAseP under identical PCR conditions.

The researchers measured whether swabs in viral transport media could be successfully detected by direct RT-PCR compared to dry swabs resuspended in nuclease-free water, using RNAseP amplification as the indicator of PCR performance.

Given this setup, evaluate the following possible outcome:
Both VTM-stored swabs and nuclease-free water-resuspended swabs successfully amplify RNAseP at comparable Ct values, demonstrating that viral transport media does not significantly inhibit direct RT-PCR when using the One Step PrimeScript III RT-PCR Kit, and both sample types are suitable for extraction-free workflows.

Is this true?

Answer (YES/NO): NO